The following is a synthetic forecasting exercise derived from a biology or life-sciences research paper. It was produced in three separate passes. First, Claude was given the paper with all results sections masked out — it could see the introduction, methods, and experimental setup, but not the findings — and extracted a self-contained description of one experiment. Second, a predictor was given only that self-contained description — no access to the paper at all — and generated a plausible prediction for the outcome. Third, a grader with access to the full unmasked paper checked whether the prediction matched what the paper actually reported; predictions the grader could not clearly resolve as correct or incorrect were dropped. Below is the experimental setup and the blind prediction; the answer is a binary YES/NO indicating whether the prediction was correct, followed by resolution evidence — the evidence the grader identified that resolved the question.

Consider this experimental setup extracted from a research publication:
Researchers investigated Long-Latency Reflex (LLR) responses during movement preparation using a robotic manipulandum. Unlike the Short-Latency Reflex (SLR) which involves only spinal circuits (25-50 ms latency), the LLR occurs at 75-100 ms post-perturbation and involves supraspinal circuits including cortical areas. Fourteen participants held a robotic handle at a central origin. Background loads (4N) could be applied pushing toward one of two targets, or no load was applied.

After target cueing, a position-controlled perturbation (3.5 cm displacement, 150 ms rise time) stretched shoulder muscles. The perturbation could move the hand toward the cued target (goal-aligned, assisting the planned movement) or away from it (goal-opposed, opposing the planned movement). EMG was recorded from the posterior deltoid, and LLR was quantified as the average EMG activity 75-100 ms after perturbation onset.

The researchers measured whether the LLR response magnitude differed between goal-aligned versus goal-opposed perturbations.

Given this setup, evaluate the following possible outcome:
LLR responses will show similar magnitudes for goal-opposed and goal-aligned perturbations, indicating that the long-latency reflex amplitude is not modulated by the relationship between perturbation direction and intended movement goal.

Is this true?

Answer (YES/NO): NO